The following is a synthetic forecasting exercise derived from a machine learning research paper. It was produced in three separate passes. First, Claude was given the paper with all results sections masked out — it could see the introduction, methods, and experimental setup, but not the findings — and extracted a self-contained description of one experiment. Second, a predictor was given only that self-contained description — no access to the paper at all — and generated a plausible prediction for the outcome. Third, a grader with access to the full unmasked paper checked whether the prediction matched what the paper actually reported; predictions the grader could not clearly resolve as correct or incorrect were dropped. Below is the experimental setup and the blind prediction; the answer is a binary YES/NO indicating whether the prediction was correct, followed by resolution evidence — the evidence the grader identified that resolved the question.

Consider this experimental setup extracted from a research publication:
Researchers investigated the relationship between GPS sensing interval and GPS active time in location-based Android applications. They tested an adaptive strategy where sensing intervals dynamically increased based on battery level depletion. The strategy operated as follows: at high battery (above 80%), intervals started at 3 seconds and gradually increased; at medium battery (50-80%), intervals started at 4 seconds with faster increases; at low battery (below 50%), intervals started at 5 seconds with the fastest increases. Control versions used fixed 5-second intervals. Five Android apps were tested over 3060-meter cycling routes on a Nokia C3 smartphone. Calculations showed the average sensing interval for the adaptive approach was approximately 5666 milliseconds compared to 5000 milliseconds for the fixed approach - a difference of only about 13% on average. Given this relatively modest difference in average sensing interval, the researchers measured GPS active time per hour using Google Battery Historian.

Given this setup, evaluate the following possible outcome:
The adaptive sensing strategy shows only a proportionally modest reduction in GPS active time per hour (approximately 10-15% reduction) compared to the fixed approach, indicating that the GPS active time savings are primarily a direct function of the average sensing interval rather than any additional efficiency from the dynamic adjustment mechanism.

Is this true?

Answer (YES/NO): NO